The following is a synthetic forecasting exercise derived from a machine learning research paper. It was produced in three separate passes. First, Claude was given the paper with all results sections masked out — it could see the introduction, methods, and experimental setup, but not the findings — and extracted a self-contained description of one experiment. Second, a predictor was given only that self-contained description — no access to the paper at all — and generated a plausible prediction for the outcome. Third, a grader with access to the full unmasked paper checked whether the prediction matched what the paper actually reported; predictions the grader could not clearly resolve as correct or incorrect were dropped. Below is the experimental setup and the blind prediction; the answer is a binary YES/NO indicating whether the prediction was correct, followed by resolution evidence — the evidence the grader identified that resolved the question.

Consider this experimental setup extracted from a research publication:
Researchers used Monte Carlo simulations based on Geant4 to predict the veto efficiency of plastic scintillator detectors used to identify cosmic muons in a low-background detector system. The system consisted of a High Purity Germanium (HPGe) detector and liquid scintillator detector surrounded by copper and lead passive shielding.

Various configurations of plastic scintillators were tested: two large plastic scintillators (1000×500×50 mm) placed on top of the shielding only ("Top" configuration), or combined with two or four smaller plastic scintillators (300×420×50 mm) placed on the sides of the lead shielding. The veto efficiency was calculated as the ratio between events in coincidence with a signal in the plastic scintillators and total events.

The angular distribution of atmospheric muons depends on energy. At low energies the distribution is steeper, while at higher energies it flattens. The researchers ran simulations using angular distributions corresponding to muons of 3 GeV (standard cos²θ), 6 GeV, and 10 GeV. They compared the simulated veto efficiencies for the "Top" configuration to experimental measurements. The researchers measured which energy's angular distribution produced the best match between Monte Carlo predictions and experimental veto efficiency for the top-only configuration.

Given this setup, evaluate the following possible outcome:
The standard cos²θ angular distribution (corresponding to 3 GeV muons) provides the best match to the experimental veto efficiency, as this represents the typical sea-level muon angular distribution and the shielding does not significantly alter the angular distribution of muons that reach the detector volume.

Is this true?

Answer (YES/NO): NO